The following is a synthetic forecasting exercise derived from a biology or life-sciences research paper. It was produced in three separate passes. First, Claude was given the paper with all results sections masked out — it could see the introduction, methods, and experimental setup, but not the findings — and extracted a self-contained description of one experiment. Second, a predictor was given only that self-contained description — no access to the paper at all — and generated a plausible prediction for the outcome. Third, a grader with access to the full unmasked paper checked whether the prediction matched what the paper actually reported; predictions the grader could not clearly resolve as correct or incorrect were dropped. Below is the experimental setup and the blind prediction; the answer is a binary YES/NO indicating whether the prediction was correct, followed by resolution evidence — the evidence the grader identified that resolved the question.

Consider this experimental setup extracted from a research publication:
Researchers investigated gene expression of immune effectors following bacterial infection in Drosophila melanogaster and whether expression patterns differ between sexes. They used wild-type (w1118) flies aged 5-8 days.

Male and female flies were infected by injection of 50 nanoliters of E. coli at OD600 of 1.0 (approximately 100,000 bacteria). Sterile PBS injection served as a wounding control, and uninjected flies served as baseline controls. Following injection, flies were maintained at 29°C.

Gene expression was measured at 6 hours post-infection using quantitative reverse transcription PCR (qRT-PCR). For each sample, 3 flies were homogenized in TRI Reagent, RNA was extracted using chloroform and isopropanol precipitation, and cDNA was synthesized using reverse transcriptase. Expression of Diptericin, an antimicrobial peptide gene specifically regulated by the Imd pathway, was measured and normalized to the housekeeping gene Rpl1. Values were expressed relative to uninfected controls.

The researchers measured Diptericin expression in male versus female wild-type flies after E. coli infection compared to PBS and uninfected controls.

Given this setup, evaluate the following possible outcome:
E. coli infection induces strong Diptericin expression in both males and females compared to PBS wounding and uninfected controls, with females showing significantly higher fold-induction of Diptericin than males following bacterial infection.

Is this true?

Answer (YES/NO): NO